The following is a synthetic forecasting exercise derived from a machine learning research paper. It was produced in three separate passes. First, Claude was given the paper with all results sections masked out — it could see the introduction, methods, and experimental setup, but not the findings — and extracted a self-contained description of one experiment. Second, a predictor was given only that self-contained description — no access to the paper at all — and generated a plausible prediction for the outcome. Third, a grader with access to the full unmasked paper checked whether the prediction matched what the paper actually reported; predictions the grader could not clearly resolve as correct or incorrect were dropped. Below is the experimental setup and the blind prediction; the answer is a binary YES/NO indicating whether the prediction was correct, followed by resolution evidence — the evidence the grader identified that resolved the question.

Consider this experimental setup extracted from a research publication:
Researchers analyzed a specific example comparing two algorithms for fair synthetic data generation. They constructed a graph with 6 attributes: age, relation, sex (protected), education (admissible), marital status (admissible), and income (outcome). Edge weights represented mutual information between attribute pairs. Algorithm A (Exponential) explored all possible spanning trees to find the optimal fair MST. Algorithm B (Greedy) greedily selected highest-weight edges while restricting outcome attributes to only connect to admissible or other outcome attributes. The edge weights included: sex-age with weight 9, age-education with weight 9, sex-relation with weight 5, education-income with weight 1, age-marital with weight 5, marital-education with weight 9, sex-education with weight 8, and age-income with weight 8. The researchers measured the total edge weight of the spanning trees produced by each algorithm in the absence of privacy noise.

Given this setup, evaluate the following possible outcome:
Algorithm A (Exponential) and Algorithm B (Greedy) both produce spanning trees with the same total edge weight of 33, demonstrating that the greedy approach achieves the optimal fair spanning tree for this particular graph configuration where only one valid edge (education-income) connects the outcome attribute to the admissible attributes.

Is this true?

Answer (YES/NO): NO